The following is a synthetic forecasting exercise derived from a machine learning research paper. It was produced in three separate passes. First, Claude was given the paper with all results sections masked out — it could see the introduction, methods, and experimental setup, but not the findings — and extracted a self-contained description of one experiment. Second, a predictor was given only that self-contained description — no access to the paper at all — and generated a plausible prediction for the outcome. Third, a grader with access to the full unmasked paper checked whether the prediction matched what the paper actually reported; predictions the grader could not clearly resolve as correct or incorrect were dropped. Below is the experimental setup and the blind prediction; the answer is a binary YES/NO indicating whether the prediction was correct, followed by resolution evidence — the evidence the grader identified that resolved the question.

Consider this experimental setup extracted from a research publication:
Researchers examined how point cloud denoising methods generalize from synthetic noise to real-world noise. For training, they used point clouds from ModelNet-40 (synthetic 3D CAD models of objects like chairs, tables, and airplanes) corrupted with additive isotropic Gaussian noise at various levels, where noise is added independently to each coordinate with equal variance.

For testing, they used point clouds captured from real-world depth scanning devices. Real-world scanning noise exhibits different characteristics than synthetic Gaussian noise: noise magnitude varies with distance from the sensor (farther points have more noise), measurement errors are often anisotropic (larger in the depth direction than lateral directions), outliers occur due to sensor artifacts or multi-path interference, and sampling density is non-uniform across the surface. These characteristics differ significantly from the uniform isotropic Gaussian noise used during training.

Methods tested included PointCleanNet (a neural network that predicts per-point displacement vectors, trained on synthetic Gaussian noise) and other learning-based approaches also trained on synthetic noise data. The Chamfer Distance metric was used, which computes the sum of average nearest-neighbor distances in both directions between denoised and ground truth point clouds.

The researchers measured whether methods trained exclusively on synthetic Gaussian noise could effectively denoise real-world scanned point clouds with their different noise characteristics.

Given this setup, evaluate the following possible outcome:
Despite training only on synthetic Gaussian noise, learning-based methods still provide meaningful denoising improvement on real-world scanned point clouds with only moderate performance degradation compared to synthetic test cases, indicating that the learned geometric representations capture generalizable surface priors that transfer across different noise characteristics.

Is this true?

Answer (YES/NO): NO